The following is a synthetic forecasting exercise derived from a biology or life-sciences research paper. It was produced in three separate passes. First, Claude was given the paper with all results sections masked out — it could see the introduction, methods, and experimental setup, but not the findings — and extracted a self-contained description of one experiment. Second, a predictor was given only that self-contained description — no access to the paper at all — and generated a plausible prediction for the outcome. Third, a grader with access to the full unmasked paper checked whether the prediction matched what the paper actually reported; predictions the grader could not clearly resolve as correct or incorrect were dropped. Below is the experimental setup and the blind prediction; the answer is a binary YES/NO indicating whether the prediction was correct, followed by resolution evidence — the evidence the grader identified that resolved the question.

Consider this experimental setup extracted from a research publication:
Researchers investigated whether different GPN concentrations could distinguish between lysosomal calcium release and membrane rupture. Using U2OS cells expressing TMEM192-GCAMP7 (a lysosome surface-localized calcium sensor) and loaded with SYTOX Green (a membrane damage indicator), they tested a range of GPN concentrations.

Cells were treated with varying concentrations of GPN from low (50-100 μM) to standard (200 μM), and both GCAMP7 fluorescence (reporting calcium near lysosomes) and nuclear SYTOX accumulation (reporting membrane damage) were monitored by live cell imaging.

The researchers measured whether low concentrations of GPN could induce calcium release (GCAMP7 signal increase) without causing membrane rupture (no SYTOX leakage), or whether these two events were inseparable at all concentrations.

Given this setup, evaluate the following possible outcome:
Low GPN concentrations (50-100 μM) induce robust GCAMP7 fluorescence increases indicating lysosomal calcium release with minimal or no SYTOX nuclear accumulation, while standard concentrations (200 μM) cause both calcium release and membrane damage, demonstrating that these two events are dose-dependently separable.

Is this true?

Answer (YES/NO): YES